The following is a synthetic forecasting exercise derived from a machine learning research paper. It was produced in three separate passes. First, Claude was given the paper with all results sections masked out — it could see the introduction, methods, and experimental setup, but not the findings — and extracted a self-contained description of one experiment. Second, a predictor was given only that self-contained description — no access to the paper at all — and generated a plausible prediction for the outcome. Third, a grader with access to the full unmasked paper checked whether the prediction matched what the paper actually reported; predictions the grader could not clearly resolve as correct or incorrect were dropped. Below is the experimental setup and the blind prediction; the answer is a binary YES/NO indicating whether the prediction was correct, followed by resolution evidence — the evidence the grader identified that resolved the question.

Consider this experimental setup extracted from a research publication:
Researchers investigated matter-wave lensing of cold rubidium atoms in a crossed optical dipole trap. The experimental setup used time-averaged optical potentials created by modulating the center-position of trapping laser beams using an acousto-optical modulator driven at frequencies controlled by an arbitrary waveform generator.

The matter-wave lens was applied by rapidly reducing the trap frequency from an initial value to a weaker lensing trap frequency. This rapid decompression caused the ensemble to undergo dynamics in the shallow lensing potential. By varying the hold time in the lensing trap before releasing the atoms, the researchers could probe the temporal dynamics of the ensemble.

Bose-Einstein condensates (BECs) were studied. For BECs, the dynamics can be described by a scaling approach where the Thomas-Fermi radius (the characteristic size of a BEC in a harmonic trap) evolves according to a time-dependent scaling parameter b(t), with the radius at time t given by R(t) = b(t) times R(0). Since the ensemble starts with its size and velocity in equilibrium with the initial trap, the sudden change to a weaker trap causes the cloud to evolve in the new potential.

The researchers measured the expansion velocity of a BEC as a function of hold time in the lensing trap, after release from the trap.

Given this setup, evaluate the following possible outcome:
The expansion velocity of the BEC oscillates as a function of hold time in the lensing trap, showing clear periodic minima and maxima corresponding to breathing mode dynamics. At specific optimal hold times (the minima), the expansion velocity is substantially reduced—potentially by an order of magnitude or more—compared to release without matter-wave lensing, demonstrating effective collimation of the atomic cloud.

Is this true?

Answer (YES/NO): YES